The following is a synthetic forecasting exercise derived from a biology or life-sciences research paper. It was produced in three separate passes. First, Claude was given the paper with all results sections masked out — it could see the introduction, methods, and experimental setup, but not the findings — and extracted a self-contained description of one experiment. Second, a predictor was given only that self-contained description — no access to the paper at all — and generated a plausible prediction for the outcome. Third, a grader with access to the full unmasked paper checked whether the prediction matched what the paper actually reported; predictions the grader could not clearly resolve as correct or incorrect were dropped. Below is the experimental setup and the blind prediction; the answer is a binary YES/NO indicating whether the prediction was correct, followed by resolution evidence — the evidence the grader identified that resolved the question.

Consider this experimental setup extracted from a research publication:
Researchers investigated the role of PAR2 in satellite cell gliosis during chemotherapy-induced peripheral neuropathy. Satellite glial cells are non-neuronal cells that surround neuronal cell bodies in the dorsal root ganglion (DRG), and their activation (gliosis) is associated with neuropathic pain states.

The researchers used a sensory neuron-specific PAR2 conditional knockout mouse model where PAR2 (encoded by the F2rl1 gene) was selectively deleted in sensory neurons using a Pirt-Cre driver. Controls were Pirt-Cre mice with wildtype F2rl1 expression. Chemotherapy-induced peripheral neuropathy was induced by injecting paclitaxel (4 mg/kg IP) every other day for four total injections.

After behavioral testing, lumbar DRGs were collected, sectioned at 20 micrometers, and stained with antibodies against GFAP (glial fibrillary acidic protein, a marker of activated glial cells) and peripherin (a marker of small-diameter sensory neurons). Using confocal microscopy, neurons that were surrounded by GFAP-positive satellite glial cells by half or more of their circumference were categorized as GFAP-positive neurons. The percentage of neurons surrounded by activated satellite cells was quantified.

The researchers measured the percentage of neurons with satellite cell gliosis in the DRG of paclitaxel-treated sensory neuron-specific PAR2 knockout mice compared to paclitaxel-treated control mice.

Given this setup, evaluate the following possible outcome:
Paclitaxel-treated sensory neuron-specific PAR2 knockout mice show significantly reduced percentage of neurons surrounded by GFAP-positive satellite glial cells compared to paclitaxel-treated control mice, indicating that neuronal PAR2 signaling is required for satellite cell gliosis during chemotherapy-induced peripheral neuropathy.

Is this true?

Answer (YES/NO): YES